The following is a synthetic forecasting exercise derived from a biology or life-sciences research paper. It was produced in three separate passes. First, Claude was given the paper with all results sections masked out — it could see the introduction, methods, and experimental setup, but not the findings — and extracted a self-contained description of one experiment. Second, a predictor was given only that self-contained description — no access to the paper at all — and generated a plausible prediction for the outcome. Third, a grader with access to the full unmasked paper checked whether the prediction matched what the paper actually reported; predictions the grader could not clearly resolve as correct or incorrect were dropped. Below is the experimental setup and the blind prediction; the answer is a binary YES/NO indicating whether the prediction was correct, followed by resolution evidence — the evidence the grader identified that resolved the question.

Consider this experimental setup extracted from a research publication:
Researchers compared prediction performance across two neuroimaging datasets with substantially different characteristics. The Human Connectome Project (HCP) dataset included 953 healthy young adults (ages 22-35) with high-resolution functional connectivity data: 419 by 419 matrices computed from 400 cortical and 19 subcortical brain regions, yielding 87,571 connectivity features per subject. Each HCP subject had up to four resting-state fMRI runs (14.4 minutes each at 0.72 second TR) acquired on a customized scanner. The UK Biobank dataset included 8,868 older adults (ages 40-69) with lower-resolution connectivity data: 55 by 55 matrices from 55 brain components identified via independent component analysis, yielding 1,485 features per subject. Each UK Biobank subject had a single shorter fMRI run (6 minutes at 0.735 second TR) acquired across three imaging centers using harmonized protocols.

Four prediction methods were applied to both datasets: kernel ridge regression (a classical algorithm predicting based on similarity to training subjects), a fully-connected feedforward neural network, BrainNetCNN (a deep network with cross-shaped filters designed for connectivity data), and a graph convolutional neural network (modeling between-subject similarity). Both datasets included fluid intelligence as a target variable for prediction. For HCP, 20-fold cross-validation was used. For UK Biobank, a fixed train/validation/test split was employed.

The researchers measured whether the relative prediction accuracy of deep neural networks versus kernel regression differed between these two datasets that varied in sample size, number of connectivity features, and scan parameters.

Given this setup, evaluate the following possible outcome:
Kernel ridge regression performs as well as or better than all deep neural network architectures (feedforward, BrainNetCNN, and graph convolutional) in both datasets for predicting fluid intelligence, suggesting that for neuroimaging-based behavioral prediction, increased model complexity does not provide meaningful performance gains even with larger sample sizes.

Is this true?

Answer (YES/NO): YES